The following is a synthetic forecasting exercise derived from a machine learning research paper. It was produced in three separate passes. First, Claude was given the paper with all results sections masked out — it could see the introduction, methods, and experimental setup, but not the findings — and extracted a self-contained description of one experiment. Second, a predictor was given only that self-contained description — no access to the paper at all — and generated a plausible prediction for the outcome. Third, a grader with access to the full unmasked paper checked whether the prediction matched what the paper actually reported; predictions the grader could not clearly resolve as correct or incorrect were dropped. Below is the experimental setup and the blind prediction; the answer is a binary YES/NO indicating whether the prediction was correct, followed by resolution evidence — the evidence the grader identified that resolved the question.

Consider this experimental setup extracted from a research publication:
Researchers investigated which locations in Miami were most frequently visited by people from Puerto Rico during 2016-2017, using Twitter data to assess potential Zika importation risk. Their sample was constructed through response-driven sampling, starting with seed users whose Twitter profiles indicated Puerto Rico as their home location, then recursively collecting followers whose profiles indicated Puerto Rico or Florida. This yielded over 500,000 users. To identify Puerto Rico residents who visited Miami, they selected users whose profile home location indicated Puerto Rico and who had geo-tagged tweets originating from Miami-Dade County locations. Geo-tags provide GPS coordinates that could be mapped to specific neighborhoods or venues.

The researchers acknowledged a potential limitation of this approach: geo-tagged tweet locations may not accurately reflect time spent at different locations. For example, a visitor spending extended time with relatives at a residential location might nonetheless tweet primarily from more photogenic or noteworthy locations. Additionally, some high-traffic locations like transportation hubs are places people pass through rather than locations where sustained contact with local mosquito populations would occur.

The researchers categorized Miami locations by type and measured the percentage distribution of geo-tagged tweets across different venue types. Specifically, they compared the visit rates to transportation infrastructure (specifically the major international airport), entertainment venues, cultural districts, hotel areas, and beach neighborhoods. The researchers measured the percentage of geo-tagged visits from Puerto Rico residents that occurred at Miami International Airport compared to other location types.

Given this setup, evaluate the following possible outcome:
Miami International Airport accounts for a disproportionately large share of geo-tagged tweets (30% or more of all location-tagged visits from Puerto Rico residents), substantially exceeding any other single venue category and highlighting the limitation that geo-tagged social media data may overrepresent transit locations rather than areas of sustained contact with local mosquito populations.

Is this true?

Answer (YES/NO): NO